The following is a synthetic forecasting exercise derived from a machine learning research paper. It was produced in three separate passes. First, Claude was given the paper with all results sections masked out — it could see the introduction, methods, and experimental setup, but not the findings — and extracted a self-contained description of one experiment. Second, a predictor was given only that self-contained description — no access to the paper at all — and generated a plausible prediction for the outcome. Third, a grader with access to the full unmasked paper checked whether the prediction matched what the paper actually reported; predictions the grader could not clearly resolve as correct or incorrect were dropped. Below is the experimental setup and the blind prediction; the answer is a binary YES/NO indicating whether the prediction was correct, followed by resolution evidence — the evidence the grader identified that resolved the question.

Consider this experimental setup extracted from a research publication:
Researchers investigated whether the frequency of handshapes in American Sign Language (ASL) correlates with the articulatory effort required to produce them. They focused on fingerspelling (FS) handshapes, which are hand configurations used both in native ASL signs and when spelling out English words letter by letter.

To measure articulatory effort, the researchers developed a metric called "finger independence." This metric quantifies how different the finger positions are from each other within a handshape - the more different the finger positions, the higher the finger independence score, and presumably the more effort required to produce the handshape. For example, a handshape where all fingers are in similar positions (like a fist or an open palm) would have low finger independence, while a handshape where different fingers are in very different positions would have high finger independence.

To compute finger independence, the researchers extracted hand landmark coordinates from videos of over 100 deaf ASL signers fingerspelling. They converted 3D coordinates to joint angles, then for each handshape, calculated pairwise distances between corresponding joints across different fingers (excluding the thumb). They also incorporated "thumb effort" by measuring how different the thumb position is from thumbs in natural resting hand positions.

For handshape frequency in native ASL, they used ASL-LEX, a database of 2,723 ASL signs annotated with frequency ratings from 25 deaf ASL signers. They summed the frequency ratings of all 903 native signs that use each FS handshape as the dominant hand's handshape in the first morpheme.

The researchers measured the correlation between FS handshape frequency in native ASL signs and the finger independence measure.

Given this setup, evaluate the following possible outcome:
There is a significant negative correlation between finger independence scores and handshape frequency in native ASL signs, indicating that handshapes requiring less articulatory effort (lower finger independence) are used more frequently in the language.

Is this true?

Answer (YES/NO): YES